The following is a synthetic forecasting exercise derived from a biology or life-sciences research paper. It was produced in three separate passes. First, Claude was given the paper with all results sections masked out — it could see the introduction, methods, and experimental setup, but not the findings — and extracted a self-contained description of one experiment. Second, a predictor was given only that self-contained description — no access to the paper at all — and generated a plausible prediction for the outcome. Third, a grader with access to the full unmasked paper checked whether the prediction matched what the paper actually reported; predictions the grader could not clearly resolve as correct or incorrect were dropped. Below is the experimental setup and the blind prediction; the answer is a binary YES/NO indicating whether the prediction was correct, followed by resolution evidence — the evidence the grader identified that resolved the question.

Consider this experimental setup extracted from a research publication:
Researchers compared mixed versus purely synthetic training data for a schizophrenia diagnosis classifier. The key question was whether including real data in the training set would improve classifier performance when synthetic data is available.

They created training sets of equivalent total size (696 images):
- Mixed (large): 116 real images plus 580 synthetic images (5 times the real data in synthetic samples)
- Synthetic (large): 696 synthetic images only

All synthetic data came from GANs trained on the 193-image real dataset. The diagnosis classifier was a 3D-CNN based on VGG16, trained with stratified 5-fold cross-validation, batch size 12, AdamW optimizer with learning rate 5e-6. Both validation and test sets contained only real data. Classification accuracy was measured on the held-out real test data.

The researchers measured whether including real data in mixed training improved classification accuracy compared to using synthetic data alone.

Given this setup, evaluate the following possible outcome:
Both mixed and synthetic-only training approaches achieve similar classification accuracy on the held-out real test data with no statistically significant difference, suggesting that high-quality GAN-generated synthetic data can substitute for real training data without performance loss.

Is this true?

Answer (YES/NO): YES